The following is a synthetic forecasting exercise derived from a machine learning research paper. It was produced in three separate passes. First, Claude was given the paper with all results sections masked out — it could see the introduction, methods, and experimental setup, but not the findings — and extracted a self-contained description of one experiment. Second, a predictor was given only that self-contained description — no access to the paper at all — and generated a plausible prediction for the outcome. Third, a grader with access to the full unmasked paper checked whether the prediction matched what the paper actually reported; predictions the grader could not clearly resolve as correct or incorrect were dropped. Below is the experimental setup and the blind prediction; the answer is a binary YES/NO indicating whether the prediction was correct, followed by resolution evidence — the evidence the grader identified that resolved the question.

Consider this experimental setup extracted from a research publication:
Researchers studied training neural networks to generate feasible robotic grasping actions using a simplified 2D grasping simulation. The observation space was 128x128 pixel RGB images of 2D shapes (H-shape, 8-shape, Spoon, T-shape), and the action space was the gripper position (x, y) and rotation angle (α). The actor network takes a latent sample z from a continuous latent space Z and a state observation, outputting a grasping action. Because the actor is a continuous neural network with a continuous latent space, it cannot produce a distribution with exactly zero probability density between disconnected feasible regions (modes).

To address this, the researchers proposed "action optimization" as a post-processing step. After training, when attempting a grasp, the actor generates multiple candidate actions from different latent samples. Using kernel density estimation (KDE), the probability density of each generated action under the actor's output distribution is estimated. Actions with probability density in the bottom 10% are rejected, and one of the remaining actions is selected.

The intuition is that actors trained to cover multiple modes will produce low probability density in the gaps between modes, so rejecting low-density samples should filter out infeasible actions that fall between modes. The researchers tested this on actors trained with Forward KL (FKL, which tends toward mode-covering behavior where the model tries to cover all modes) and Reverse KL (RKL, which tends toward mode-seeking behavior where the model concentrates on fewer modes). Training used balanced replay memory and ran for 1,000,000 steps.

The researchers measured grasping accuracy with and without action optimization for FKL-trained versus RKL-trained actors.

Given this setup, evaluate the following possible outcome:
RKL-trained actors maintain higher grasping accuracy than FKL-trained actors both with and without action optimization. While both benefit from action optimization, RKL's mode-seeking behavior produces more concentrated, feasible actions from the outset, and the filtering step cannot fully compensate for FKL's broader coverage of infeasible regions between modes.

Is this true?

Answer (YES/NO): NO